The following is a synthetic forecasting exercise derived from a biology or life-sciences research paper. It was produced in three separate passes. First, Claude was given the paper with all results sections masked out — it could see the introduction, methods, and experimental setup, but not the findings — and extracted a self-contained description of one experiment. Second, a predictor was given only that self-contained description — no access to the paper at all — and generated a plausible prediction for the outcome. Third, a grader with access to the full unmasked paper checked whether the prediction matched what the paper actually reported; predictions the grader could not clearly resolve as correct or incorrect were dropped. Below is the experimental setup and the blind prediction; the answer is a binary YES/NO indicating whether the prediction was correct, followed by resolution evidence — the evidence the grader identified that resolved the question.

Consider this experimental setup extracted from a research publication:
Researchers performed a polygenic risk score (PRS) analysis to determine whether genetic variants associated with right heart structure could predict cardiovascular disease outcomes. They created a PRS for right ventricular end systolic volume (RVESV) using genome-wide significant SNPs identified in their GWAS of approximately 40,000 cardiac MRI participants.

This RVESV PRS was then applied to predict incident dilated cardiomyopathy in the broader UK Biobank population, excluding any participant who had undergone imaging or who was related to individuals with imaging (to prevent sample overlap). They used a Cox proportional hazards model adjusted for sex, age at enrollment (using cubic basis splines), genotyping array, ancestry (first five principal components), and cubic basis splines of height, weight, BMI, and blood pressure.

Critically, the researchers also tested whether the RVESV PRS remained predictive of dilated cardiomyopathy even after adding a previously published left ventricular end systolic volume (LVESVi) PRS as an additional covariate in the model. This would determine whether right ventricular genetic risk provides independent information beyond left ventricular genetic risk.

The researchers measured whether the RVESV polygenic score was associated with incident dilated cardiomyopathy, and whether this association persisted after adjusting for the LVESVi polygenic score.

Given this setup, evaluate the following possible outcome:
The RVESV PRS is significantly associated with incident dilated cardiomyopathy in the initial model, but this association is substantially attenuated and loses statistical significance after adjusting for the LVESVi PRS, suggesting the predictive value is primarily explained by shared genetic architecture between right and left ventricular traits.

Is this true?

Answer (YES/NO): NO